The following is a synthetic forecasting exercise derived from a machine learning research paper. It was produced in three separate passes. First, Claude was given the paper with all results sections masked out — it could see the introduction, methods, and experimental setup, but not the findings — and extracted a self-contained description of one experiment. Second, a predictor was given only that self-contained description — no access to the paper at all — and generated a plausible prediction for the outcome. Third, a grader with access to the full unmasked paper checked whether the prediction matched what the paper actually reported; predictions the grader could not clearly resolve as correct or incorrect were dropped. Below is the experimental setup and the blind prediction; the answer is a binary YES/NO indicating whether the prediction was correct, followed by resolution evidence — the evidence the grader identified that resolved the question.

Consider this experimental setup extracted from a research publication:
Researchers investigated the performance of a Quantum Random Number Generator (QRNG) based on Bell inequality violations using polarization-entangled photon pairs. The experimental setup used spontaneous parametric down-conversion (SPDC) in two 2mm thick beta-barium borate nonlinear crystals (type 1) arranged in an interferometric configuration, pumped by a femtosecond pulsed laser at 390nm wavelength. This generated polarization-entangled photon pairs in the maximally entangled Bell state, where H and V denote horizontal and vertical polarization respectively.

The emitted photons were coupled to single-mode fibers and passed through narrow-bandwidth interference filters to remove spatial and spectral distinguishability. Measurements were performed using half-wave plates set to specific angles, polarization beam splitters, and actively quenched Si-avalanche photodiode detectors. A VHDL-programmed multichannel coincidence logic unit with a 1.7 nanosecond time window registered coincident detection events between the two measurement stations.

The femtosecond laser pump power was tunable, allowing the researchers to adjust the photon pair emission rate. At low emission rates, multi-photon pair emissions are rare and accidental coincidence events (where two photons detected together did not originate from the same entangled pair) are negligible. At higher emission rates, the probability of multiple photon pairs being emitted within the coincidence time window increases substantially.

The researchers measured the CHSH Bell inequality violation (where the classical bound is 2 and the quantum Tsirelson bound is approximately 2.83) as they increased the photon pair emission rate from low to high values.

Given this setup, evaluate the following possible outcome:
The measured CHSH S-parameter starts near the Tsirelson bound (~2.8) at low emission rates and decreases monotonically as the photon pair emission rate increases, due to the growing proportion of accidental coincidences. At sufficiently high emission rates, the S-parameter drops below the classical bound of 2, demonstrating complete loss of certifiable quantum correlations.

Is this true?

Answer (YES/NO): NO